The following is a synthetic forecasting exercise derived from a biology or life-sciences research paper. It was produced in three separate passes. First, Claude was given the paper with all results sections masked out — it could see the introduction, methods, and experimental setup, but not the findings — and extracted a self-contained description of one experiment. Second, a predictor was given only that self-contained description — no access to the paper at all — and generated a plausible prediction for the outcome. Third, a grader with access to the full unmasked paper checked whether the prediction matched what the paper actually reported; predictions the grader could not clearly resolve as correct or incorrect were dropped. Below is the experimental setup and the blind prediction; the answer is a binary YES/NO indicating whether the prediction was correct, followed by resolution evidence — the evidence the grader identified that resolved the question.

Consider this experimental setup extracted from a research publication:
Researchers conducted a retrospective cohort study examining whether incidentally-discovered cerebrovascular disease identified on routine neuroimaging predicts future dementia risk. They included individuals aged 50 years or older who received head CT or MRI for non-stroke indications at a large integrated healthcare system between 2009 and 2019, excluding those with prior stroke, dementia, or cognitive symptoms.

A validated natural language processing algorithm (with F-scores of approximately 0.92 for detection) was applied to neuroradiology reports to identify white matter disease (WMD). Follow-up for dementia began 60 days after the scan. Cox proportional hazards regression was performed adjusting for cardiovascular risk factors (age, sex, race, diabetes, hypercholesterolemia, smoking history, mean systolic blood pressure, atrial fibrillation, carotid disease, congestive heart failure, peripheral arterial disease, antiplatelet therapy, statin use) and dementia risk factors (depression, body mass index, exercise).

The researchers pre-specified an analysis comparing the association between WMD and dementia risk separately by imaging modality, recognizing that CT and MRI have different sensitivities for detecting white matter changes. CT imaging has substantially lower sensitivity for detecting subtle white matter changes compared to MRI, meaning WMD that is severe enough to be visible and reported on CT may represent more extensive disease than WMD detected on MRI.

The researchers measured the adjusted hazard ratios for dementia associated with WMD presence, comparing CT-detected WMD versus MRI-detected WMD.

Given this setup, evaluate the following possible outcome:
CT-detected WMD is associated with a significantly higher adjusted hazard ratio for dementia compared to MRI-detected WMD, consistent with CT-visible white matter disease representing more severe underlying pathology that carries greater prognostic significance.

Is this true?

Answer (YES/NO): YES